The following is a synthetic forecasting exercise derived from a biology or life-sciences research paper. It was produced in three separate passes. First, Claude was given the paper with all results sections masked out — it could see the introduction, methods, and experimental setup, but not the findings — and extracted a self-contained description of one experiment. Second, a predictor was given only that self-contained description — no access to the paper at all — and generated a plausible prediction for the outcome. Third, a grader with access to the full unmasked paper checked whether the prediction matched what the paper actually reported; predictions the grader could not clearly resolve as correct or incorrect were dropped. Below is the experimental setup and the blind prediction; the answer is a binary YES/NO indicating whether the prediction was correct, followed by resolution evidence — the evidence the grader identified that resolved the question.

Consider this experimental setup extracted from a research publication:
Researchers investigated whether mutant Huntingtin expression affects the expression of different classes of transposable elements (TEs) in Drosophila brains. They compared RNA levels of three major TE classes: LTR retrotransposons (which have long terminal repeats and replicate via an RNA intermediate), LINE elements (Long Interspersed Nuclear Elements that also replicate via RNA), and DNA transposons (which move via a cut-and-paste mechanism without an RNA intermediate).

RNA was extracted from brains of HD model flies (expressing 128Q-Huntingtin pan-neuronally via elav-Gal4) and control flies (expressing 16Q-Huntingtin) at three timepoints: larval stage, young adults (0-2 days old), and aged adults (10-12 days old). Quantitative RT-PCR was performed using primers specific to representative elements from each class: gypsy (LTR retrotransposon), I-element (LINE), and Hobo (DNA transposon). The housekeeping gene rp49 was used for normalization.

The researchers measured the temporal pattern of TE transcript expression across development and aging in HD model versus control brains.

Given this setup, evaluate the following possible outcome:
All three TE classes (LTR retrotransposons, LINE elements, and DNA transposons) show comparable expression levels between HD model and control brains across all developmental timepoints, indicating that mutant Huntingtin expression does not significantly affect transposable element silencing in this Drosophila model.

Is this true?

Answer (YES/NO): NO